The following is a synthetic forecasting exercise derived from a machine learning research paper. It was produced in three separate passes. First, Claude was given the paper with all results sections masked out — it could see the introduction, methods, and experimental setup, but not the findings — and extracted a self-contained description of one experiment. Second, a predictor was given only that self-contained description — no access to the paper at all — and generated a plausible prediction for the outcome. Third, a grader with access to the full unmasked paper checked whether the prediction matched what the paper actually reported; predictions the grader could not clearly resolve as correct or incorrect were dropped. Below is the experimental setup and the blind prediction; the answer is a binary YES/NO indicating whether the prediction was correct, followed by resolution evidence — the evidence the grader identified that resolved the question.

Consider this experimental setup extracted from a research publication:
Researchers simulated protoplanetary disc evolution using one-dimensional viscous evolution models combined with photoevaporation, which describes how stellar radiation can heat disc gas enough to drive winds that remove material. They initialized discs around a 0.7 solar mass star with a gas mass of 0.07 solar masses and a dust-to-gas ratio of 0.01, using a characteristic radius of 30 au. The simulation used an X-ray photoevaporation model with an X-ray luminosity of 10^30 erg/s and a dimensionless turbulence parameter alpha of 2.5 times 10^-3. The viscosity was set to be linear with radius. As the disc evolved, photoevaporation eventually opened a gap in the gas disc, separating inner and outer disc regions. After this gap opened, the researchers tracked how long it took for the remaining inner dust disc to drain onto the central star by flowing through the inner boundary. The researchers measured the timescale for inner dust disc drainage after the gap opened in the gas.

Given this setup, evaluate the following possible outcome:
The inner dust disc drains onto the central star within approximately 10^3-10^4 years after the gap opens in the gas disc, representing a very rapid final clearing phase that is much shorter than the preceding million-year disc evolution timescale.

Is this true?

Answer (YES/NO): NO